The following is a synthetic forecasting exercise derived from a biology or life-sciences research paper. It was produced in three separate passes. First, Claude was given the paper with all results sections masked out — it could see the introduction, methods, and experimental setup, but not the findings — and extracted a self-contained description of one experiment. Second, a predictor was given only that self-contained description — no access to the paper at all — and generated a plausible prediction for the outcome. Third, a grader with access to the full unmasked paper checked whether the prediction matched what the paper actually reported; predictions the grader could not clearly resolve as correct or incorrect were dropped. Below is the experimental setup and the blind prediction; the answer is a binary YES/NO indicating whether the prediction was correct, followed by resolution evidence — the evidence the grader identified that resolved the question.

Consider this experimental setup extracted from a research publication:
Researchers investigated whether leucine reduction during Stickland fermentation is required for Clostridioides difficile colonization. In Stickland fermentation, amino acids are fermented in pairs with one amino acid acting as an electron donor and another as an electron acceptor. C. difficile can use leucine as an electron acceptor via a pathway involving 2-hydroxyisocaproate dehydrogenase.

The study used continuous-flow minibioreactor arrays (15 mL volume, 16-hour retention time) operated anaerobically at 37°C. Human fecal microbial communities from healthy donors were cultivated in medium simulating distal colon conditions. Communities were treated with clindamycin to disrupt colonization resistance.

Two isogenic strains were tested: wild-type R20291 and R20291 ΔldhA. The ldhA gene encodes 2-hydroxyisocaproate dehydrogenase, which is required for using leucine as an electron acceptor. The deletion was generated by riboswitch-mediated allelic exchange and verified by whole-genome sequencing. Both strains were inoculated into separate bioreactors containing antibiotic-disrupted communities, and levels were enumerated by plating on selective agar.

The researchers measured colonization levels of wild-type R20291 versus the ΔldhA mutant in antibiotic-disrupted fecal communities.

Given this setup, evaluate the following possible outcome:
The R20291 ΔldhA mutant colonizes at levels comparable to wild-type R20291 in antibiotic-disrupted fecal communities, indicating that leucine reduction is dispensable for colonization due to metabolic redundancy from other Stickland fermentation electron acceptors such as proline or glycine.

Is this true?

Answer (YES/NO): YES